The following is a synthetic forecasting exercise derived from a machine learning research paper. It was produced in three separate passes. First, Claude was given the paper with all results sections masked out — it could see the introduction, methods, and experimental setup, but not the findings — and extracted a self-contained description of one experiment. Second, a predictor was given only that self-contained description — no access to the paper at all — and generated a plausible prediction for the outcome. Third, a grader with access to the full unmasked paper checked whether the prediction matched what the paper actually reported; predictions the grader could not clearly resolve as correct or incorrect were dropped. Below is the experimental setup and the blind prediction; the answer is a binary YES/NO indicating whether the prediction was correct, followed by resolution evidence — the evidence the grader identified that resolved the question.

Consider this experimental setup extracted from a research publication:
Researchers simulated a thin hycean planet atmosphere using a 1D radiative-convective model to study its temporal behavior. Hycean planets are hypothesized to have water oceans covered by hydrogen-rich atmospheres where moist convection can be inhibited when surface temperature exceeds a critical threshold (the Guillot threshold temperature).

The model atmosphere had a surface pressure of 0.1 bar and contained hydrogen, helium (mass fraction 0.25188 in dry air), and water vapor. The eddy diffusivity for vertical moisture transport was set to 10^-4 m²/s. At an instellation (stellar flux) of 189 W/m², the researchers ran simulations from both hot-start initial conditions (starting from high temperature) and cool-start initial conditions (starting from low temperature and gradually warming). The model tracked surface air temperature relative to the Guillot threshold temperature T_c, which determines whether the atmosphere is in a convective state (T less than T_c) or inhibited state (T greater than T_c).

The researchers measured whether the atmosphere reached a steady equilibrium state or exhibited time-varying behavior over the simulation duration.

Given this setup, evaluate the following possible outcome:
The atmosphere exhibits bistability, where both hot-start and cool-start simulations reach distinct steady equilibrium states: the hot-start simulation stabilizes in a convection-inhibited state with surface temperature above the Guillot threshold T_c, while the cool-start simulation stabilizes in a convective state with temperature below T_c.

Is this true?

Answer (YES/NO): NO